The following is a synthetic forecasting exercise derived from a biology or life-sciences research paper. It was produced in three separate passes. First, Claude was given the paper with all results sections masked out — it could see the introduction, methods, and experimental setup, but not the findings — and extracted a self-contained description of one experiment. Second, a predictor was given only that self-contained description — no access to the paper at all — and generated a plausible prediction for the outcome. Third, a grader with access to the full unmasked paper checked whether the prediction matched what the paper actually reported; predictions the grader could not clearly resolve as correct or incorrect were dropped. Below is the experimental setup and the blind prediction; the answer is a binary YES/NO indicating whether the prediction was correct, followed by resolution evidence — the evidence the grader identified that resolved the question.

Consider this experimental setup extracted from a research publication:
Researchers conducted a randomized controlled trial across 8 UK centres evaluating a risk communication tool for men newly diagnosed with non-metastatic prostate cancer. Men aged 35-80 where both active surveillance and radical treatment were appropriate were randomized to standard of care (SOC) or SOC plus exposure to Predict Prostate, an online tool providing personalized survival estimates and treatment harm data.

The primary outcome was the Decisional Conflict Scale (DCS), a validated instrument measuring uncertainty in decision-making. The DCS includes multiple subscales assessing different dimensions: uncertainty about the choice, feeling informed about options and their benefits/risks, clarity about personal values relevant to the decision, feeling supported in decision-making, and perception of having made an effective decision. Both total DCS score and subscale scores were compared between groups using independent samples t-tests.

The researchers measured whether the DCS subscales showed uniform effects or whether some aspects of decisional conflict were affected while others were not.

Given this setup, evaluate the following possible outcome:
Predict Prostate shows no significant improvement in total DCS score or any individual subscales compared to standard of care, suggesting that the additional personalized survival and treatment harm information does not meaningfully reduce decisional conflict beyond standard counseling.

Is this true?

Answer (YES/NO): NO